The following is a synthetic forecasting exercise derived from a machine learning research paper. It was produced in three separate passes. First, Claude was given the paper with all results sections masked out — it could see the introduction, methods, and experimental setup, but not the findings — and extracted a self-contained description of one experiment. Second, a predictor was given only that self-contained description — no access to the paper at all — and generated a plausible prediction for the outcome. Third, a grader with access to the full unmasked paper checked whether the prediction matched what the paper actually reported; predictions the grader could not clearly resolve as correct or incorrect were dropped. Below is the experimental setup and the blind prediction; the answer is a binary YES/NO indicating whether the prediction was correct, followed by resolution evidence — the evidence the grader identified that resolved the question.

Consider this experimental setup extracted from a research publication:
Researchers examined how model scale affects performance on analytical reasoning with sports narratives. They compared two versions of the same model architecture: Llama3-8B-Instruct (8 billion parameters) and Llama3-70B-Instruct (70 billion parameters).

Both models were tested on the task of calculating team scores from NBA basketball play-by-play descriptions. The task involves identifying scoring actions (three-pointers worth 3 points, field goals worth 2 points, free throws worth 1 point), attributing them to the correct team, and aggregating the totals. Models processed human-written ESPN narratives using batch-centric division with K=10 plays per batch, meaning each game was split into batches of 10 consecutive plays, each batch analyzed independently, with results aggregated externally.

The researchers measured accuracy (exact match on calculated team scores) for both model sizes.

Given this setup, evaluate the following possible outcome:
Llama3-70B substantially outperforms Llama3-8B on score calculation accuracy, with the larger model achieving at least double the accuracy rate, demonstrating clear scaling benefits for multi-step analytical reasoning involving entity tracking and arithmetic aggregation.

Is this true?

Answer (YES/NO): YES